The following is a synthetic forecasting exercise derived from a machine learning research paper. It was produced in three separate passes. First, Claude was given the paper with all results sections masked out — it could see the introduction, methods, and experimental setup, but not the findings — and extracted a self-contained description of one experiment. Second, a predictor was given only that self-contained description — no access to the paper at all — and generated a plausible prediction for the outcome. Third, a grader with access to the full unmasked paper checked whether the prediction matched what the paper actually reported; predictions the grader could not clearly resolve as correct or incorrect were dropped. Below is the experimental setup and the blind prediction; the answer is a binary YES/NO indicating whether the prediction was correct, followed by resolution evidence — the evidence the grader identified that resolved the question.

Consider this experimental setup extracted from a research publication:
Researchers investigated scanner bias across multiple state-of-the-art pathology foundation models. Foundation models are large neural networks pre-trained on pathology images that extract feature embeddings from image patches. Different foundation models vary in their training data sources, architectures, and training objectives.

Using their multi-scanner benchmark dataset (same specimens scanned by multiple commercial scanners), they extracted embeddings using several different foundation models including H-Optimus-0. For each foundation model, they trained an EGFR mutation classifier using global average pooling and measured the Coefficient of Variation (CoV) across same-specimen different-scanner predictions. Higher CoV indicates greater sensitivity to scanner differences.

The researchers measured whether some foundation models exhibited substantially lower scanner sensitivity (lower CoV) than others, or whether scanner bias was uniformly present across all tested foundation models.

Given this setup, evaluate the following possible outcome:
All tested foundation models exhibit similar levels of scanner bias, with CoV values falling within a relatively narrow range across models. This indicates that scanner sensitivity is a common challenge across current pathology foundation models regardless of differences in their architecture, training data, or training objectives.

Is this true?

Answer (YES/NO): NO